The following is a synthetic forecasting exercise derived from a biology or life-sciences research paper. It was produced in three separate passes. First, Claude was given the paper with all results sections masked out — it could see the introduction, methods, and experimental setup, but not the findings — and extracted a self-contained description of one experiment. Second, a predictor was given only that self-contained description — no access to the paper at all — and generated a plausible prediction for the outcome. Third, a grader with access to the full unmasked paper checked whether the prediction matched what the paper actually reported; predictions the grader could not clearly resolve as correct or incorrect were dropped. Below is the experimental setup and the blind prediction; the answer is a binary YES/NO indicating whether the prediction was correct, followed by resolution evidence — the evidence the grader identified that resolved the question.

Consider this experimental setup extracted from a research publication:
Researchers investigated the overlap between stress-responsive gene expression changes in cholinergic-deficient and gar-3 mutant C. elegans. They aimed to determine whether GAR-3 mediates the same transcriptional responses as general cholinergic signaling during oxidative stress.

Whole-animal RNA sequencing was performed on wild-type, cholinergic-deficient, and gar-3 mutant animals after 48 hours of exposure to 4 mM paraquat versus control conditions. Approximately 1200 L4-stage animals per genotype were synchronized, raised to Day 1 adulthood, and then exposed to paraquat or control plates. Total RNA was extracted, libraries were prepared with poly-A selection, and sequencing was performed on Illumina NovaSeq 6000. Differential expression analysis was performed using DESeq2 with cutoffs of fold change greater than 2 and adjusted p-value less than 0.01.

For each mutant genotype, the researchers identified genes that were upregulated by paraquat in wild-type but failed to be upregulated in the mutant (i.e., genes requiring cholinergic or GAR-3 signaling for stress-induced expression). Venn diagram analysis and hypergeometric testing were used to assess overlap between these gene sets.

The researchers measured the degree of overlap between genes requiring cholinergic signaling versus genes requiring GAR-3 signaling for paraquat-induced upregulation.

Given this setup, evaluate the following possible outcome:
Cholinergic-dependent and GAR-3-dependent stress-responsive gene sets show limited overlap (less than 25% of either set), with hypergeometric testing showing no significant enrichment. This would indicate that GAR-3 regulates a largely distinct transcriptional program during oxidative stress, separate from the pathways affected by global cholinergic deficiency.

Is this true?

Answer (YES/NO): NO